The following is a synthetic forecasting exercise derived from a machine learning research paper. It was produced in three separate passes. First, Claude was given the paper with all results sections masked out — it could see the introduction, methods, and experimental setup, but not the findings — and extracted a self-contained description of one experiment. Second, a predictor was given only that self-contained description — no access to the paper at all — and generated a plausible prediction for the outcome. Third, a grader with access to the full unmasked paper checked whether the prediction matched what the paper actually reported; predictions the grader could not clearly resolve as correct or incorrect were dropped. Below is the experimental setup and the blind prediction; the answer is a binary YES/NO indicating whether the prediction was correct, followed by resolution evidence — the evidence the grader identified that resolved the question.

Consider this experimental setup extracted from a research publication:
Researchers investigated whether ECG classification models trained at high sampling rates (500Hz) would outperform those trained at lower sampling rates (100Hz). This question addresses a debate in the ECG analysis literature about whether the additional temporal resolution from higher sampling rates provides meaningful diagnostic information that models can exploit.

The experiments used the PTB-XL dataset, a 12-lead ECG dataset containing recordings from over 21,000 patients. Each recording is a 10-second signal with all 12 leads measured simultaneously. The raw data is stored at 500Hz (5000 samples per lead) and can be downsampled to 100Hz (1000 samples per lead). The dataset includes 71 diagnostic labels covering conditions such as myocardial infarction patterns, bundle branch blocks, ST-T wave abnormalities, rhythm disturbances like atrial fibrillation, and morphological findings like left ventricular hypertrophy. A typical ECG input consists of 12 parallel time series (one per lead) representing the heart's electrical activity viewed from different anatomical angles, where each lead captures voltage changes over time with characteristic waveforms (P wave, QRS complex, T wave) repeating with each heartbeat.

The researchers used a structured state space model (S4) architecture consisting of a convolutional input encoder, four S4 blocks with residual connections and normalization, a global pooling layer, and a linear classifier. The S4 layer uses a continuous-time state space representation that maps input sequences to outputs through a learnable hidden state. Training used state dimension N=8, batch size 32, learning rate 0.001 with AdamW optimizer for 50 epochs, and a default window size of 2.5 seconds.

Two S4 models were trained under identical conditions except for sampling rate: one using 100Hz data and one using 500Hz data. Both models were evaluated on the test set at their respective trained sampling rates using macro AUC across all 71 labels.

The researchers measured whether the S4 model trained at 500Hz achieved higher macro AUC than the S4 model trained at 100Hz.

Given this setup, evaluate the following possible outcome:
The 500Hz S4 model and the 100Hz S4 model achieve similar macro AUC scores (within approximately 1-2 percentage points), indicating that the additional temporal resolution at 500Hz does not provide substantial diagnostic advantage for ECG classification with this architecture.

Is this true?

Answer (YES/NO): YES